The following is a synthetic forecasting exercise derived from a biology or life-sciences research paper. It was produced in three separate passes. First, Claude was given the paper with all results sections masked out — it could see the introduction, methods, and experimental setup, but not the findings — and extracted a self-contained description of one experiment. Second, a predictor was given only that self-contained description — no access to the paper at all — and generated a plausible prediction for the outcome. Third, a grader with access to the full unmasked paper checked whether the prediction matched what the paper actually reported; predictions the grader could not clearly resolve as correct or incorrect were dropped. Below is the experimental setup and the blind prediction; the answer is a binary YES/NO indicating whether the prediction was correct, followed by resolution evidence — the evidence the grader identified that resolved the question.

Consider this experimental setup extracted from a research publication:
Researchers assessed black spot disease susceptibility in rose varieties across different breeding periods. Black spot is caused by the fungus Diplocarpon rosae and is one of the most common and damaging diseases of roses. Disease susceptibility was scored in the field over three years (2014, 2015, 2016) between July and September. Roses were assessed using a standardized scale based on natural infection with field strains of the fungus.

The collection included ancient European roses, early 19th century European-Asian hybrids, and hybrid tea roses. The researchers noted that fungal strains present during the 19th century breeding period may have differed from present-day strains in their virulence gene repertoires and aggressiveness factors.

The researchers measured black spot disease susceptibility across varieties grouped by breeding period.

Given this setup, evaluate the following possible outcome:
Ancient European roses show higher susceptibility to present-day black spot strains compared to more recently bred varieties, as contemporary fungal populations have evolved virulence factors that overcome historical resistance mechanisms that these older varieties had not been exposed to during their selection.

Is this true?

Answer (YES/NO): NO